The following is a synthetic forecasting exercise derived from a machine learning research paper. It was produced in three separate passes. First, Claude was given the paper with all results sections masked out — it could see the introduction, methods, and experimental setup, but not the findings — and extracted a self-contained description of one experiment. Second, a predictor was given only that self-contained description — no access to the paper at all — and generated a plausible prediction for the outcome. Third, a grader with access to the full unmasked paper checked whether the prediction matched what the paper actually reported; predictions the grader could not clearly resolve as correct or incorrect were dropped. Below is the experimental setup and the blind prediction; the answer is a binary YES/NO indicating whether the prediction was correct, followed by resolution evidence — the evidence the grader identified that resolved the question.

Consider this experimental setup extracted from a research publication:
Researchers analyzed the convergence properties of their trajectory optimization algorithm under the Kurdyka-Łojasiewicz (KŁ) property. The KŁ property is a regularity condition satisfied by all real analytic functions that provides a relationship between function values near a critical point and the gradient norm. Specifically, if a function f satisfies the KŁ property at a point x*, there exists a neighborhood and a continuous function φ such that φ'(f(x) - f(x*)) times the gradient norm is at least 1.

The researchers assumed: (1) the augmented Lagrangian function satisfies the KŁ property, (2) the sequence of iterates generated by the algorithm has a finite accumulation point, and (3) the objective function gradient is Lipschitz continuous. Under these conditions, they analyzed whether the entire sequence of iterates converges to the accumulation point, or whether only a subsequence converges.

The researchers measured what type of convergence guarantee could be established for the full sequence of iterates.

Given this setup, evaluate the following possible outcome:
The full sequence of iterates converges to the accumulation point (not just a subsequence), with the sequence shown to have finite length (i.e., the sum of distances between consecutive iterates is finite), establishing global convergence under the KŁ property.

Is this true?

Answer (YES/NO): YES